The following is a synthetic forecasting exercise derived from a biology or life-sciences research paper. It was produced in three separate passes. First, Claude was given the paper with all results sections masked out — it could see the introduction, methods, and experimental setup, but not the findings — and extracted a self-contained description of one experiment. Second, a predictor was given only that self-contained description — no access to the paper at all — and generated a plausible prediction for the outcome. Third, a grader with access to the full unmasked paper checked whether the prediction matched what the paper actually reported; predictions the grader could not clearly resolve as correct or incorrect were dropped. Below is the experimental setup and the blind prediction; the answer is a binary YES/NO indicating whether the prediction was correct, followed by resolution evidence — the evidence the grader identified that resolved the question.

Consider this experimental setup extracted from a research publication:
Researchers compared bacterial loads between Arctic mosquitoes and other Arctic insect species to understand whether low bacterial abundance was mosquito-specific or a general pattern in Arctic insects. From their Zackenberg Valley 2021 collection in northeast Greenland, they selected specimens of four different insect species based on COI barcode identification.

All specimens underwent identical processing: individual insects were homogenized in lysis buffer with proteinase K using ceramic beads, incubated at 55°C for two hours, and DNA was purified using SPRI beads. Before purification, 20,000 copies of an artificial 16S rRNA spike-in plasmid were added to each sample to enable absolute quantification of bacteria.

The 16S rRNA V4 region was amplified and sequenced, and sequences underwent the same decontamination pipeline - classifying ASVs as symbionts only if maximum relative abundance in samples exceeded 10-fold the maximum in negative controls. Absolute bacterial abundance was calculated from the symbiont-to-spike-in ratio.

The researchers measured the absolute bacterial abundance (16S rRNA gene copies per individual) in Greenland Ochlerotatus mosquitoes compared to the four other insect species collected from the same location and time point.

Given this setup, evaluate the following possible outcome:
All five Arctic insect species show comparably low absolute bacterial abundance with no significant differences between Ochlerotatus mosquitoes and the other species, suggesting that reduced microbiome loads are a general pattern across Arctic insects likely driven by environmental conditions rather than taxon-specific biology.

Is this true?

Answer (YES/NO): YES